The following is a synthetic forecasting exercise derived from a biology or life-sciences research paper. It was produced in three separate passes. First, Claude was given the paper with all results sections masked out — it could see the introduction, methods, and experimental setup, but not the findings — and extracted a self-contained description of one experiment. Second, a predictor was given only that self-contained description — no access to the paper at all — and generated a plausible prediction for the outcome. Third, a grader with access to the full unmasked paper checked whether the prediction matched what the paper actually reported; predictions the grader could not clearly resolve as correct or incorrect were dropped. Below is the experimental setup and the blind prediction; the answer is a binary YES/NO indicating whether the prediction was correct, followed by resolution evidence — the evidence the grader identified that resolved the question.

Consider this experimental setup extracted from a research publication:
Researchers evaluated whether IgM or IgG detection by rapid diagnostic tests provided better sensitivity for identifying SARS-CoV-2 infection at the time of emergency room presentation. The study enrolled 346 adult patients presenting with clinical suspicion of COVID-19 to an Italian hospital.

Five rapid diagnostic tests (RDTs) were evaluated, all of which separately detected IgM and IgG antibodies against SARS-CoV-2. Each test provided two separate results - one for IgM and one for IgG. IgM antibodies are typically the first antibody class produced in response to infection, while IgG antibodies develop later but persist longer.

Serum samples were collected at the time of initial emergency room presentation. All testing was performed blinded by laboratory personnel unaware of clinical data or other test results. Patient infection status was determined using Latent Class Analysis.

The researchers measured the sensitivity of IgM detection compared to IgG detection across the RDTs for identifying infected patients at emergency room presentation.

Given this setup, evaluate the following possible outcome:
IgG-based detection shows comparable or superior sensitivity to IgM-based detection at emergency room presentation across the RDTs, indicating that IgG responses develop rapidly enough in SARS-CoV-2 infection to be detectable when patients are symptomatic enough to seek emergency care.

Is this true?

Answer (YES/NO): NO